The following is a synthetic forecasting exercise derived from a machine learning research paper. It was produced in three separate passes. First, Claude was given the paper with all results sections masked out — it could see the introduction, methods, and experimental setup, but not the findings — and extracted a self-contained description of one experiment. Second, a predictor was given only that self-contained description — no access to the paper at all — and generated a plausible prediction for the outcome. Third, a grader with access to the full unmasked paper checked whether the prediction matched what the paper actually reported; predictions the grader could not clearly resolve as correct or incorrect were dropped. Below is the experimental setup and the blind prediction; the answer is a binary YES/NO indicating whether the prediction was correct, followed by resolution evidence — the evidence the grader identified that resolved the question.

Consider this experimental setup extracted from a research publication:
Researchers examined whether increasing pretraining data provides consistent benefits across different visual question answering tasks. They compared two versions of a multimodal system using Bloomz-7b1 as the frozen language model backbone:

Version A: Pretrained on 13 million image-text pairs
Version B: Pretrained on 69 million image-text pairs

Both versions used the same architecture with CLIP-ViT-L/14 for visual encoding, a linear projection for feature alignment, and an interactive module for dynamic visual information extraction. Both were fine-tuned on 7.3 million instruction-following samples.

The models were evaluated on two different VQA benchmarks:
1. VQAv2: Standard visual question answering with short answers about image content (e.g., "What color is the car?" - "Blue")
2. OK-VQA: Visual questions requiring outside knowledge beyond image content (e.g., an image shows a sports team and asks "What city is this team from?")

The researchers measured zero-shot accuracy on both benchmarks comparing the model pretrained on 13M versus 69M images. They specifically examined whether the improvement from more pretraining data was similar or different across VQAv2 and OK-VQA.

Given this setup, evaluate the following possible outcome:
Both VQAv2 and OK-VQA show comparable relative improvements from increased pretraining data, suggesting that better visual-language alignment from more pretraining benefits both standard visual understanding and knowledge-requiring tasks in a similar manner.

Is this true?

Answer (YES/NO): NO